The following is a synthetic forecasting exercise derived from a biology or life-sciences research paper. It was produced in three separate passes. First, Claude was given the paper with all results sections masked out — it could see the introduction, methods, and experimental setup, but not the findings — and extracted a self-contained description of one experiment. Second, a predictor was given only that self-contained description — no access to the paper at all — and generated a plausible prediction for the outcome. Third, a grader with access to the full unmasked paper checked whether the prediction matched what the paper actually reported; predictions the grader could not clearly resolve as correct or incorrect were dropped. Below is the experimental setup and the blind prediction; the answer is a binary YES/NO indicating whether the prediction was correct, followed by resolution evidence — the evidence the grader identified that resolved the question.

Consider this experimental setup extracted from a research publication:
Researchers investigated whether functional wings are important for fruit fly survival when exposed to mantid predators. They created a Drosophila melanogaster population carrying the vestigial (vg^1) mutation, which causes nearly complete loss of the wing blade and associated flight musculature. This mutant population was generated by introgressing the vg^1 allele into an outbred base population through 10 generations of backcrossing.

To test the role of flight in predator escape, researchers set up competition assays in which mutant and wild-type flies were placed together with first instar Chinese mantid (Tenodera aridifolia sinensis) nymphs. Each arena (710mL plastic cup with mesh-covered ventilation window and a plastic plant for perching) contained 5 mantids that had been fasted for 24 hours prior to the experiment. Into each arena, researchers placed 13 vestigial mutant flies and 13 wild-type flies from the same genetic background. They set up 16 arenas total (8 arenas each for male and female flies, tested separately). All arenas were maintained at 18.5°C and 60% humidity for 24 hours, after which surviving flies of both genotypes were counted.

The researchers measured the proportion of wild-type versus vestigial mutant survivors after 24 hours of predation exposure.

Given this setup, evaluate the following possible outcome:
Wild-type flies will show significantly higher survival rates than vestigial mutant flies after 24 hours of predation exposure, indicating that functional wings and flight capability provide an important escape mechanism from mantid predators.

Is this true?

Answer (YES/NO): YES